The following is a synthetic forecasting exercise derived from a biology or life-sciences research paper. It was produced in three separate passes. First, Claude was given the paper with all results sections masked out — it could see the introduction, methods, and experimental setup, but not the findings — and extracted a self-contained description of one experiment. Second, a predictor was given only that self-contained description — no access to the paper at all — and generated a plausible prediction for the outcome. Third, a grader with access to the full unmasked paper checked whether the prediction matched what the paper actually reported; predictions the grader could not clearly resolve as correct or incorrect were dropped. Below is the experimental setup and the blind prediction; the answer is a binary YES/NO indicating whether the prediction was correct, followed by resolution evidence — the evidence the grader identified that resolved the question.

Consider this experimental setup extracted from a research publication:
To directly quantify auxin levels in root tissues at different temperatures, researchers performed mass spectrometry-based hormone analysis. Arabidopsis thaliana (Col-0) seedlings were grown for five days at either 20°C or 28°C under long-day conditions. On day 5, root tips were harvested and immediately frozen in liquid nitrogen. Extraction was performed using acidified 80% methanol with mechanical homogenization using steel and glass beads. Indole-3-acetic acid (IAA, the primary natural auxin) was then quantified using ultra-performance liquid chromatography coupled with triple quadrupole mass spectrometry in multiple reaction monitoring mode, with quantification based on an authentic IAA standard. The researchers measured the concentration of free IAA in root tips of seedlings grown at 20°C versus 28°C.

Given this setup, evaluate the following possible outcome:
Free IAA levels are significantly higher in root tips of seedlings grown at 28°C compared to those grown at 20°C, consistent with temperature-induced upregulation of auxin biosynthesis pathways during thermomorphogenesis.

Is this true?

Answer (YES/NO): YES